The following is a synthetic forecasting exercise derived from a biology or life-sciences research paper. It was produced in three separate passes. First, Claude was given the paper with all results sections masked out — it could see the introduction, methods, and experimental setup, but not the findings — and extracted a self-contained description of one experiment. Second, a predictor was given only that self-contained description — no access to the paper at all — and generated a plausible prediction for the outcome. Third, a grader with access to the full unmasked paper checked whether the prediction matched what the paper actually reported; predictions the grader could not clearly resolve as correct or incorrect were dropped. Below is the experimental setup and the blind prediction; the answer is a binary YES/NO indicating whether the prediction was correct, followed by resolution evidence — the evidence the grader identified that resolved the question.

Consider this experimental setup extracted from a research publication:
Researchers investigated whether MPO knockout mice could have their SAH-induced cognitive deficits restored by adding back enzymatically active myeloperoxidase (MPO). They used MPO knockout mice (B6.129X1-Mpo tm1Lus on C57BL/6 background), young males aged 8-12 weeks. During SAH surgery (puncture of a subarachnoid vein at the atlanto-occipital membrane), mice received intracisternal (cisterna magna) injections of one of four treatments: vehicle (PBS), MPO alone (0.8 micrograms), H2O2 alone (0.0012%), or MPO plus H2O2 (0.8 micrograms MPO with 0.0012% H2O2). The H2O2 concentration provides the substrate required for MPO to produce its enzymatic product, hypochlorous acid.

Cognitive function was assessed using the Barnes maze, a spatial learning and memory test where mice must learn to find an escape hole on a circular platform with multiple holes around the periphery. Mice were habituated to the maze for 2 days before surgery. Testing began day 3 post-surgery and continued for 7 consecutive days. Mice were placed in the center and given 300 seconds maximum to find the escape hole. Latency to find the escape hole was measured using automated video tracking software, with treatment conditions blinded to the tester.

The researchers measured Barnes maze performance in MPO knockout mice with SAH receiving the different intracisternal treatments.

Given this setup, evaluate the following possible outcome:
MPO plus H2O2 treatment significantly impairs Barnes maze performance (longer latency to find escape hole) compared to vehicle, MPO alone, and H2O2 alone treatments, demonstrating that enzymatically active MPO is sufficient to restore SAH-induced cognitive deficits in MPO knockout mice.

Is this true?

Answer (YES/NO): YES